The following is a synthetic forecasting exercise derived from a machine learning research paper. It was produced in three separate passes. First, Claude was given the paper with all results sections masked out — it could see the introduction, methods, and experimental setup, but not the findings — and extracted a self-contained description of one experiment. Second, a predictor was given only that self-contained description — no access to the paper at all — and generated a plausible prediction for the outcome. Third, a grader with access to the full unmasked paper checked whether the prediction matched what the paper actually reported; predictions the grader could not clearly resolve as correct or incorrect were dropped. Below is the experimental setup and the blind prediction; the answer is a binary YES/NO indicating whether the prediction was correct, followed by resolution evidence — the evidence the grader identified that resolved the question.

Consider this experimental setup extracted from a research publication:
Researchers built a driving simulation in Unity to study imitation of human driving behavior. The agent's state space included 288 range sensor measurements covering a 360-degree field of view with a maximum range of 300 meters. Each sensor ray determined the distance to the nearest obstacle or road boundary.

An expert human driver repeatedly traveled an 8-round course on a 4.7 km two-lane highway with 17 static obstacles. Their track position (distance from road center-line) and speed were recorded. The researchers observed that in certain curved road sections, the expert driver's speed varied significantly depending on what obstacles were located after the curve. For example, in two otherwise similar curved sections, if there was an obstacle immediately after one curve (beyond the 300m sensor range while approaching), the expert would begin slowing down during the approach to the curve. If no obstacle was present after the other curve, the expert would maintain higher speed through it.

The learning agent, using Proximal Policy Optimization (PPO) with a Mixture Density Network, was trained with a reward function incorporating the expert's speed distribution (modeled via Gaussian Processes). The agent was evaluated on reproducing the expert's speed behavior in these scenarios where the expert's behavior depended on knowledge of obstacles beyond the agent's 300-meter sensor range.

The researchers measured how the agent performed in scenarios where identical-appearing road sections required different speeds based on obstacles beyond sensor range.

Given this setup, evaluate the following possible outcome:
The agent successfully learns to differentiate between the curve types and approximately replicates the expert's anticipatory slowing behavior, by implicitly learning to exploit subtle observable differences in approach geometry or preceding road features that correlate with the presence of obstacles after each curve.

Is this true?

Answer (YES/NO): NO